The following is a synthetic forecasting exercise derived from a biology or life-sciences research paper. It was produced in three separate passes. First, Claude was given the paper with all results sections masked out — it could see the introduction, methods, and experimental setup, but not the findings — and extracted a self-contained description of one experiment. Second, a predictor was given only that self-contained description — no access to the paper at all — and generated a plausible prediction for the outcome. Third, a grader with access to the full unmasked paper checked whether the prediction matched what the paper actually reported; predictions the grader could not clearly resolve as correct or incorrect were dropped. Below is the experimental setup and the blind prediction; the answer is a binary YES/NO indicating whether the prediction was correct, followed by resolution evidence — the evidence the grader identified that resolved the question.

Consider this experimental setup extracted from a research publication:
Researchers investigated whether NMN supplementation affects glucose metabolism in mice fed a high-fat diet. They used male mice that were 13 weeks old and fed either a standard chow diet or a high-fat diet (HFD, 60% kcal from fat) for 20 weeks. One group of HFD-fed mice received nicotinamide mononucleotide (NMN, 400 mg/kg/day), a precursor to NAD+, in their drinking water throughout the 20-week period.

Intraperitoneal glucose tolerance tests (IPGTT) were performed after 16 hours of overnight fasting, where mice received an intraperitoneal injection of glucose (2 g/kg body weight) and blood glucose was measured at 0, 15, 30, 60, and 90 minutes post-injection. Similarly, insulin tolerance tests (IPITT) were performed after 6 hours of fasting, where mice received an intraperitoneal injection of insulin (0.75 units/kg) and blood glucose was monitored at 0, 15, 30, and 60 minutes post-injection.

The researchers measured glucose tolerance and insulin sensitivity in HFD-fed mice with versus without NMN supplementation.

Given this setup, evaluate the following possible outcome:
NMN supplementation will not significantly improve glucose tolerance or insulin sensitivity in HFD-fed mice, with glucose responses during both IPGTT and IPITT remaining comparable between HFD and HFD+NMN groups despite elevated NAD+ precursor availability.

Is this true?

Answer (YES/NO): YES